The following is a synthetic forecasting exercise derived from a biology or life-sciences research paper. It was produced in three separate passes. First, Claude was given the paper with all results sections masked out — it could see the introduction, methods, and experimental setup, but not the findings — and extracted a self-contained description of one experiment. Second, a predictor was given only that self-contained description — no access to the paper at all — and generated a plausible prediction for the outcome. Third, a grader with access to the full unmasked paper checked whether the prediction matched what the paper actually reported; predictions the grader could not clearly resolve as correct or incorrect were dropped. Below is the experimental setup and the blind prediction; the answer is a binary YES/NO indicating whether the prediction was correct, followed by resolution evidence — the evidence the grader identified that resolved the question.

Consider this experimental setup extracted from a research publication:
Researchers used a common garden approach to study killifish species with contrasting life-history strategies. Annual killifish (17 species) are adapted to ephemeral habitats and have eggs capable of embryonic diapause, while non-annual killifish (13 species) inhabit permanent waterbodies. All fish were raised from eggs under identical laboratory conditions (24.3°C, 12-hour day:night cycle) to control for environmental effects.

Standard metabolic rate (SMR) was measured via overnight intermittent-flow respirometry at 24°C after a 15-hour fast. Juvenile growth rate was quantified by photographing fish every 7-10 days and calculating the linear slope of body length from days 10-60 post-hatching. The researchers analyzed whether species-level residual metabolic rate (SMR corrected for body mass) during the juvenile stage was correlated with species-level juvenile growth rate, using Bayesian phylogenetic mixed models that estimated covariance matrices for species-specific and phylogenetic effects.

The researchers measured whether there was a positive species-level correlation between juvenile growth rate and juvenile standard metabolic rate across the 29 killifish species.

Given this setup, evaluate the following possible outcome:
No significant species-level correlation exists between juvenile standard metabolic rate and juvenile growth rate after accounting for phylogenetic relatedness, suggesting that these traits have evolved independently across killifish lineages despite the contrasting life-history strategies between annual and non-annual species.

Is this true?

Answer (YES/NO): YES